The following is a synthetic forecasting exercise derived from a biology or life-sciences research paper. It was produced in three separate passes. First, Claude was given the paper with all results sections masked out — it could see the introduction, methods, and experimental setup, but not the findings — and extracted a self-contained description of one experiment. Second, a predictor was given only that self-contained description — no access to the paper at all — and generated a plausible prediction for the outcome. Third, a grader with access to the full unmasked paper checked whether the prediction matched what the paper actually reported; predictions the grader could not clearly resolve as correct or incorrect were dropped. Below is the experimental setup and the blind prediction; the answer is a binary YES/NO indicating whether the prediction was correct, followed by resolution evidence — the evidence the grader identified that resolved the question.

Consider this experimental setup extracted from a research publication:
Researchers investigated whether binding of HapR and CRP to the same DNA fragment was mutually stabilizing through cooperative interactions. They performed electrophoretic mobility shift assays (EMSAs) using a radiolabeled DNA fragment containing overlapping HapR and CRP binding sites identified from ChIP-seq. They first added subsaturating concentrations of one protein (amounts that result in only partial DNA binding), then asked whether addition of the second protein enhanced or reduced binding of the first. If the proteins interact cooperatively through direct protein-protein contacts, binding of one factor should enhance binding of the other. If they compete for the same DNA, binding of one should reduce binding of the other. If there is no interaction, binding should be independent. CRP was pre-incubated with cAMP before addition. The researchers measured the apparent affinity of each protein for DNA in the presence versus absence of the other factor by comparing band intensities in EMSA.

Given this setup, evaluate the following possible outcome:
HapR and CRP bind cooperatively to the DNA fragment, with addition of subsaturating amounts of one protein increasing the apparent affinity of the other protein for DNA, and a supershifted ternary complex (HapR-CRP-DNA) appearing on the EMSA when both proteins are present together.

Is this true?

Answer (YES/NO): YES